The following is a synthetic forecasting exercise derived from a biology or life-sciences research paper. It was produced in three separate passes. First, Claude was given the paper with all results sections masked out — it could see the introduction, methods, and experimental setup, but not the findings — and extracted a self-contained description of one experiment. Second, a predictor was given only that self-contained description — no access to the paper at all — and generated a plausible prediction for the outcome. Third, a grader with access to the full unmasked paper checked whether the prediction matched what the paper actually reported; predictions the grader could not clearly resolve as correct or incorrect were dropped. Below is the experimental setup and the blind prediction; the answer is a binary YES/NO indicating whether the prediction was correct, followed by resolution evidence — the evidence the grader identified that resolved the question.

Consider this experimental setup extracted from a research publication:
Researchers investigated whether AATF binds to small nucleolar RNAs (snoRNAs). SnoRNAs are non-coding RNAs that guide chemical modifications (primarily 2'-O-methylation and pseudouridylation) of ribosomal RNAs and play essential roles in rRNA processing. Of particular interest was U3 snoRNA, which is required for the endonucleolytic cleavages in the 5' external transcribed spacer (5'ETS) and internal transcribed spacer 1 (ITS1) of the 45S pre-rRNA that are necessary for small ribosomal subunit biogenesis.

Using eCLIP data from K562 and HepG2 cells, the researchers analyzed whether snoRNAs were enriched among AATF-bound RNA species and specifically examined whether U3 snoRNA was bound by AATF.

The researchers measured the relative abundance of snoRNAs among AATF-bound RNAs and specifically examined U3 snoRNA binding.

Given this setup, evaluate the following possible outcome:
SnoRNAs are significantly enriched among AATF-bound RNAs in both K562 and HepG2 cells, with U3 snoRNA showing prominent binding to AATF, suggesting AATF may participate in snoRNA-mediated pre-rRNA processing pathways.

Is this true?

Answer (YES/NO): YES